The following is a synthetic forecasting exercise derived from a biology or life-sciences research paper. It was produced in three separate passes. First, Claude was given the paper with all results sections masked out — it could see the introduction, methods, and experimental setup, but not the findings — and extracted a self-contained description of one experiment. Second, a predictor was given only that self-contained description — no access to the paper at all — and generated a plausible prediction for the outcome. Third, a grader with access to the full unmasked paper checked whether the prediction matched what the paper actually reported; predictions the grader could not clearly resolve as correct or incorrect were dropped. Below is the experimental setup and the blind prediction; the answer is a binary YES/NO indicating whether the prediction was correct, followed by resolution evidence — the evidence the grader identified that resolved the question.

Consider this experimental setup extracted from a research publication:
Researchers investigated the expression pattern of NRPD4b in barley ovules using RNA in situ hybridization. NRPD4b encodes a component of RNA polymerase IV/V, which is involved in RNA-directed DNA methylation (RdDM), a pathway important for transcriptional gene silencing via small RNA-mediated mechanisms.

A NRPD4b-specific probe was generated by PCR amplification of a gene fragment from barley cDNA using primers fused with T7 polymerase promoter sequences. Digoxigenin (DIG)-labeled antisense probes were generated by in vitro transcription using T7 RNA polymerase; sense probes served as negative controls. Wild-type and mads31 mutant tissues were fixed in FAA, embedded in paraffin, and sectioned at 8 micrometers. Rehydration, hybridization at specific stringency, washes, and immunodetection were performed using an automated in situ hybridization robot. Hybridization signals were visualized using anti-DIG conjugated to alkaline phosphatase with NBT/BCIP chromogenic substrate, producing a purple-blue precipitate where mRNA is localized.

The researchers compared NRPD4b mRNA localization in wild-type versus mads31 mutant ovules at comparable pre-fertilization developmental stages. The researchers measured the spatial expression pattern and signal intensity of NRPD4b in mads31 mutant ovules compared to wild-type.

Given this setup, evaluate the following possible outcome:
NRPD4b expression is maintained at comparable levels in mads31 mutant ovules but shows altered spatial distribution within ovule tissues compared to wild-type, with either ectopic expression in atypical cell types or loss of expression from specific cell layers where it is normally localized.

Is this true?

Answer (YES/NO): NO